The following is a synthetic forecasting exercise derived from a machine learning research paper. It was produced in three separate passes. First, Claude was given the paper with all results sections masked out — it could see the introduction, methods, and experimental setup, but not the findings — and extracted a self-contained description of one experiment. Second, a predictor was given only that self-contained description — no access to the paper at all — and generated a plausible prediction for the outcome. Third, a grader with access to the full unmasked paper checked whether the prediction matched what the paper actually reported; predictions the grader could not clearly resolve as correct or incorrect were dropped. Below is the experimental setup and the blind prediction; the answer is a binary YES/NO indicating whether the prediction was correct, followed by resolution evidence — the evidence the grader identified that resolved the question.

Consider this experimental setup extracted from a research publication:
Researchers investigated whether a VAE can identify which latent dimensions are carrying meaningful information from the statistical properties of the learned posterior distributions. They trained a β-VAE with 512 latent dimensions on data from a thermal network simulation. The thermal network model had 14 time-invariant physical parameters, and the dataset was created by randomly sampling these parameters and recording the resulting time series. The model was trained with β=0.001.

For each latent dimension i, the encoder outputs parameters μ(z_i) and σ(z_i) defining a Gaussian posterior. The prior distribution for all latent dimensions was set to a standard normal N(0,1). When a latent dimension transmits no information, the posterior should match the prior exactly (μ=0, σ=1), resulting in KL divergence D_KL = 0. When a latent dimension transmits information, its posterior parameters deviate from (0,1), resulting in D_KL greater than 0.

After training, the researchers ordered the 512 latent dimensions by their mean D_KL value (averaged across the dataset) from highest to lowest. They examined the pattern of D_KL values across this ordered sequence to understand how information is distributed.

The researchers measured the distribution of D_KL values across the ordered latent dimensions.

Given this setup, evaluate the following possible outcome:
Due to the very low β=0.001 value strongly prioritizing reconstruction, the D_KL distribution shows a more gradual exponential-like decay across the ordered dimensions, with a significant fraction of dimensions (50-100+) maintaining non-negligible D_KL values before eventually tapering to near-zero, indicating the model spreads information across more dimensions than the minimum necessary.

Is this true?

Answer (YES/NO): NO